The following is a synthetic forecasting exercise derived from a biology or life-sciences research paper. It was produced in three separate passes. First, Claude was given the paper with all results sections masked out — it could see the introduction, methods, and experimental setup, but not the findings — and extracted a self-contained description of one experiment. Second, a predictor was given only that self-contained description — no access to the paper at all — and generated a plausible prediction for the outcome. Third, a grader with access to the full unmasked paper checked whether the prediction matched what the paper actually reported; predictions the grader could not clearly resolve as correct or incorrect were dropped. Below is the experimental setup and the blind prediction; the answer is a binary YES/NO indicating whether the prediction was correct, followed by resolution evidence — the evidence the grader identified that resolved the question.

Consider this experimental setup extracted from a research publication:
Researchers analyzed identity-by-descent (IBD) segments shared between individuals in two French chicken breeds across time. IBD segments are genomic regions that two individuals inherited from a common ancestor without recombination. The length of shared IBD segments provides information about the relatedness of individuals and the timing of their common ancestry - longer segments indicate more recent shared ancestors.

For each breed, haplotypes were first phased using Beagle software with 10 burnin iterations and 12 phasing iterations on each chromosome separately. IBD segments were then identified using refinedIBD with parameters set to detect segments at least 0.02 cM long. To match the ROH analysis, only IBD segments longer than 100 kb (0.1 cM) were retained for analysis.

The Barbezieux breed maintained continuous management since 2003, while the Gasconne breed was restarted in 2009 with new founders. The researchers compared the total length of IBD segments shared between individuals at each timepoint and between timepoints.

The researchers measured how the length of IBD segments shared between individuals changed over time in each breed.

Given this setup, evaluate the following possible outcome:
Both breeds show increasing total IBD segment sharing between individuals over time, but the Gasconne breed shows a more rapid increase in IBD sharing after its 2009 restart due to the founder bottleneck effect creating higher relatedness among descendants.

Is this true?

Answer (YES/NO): NO